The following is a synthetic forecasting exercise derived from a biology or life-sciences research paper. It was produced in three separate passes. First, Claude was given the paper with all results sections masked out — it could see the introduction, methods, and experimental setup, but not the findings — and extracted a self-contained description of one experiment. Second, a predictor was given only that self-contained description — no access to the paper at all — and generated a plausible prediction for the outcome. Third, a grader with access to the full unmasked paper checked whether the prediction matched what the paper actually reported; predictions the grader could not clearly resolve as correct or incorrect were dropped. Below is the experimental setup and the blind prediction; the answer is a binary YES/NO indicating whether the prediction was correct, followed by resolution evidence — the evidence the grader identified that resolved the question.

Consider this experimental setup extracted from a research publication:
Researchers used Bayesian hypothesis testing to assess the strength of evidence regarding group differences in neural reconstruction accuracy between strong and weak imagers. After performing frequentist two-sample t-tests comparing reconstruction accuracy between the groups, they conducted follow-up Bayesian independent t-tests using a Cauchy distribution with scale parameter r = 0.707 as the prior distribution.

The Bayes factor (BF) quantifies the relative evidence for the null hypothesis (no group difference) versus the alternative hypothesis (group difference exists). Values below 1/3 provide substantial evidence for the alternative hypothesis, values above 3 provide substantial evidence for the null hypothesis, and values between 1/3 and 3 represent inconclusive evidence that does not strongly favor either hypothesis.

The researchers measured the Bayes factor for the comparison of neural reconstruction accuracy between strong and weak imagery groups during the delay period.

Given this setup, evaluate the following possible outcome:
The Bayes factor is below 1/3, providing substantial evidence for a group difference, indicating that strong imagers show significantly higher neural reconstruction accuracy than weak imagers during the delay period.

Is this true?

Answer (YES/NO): NO